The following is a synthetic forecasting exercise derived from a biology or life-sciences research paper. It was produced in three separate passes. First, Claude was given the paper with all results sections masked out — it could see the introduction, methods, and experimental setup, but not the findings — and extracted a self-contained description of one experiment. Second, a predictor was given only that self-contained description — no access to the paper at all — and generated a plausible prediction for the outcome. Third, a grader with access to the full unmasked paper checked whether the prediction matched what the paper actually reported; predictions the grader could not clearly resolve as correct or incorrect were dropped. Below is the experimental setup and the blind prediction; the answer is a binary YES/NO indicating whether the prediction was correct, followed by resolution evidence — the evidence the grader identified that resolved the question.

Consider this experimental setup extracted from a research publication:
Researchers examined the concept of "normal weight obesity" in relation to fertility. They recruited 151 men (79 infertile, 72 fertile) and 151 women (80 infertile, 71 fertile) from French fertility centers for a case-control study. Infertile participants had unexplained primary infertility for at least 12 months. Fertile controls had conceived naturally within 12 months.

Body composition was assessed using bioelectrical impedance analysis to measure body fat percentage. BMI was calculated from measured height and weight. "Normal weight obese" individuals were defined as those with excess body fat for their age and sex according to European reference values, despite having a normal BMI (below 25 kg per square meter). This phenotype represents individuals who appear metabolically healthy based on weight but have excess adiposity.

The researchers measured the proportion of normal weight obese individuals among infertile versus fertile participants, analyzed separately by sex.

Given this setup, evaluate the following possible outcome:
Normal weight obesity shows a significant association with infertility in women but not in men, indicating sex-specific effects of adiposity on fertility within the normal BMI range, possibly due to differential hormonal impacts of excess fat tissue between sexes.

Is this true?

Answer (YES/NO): NO